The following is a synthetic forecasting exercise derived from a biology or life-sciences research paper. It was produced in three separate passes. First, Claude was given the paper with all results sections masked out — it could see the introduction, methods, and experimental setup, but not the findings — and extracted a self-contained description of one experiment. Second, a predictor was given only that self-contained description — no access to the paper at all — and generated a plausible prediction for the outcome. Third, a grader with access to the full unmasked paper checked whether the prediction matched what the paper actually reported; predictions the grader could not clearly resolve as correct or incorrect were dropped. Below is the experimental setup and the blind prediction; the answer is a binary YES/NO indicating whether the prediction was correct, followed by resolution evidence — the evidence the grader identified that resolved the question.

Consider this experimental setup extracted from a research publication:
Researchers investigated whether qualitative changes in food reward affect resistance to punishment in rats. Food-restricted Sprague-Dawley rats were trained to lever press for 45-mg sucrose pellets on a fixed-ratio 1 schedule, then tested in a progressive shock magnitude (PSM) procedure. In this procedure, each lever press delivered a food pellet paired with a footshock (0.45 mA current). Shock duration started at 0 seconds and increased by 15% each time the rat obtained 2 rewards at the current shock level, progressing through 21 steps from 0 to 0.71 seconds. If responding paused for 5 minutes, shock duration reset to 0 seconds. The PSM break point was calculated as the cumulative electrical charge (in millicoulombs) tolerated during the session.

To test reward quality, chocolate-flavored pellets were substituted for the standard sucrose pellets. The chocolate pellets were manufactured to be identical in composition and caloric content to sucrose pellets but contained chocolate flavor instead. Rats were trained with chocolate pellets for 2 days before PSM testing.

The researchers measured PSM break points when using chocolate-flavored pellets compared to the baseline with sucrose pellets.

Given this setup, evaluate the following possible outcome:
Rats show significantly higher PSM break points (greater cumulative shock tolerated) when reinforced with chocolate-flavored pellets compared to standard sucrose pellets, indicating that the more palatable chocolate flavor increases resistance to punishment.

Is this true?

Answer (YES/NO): YES